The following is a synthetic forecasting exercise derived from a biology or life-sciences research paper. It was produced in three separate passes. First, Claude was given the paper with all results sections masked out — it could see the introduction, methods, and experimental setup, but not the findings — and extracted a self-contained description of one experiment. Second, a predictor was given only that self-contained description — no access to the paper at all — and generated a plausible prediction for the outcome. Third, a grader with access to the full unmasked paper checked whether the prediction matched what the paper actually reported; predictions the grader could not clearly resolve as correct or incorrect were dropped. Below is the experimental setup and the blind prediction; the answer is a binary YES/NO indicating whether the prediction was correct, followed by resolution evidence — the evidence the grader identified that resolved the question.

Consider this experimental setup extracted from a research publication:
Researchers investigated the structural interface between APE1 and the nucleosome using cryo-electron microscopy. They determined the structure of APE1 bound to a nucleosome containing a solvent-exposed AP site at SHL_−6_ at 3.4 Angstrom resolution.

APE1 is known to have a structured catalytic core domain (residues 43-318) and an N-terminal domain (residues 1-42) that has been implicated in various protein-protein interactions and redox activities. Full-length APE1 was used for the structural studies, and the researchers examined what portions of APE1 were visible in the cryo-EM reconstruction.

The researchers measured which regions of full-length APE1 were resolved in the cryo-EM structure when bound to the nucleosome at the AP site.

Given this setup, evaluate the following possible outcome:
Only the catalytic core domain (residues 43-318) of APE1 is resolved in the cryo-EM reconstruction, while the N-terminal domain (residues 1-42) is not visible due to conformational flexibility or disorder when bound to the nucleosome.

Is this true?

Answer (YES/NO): YES